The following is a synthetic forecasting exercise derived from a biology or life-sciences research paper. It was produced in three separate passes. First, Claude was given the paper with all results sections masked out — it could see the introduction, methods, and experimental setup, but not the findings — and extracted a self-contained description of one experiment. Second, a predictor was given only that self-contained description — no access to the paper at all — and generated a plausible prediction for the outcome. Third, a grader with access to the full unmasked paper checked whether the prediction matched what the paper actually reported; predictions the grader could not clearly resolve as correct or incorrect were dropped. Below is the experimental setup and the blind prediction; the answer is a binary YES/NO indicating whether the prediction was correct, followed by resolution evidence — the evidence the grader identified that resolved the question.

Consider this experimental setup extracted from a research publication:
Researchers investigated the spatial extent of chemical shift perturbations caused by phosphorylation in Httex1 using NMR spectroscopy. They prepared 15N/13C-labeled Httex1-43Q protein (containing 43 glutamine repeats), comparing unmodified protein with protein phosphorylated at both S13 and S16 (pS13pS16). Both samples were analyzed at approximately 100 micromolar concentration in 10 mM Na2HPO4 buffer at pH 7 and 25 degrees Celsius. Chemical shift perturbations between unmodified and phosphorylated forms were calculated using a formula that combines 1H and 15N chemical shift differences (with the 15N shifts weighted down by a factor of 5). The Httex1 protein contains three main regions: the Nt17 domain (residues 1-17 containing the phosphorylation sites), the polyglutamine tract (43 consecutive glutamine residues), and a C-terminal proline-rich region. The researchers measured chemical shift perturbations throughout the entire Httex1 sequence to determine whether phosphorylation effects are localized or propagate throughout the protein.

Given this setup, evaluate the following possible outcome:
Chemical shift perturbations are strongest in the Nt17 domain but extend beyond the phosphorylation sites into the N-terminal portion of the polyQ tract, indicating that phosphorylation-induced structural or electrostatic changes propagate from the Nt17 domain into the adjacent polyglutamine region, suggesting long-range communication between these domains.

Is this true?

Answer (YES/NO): NO